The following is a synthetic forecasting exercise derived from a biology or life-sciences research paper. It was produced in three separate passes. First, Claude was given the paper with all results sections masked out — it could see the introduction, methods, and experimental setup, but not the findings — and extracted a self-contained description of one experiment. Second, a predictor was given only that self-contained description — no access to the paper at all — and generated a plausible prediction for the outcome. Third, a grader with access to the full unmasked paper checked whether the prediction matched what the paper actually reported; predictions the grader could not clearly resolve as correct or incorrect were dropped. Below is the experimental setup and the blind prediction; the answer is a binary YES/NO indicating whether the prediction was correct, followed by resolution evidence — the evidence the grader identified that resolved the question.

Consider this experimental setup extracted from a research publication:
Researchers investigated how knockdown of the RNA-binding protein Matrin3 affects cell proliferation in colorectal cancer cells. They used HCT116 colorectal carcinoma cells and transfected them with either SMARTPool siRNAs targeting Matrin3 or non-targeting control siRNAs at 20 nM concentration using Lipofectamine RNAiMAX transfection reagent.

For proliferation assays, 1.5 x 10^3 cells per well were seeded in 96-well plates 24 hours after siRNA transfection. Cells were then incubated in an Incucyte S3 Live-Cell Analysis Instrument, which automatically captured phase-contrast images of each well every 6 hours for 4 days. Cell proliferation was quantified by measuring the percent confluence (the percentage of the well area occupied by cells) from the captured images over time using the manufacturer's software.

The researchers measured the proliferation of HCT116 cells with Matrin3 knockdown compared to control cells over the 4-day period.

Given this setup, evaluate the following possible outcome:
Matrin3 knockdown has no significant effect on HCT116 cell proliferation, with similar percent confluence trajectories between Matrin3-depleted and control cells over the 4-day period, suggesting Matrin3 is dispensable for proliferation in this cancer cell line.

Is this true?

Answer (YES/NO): NO